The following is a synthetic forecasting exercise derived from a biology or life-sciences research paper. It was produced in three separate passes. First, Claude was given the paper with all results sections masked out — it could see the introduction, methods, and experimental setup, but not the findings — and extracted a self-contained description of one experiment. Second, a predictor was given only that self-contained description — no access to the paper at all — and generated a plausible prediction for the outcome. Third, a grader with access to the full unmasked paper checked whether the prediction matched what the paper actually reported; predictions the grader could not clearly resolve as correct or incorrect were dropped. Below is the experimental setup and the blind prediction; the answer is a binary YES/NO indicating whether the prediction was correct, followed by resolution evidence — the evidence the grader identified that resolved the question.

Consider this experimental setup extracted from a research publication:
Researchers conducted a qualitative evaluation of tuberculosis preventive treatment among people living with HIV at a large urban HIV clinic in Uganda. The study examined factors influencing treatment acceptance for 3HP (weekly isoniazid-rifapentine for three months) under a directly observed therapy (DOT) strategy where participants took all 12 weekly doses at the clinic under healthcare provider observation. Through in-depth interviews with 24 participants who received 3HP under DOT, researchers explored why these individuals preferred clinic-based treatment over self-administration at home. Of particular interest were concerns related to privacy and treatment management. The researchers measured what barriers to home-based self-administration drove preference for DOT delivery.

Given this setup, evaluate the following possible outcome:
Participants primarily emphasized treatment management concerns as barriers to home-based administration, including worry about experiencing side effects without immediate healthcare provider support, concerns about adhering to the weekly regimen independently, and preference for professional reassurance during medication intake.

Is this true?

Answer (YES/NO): NO